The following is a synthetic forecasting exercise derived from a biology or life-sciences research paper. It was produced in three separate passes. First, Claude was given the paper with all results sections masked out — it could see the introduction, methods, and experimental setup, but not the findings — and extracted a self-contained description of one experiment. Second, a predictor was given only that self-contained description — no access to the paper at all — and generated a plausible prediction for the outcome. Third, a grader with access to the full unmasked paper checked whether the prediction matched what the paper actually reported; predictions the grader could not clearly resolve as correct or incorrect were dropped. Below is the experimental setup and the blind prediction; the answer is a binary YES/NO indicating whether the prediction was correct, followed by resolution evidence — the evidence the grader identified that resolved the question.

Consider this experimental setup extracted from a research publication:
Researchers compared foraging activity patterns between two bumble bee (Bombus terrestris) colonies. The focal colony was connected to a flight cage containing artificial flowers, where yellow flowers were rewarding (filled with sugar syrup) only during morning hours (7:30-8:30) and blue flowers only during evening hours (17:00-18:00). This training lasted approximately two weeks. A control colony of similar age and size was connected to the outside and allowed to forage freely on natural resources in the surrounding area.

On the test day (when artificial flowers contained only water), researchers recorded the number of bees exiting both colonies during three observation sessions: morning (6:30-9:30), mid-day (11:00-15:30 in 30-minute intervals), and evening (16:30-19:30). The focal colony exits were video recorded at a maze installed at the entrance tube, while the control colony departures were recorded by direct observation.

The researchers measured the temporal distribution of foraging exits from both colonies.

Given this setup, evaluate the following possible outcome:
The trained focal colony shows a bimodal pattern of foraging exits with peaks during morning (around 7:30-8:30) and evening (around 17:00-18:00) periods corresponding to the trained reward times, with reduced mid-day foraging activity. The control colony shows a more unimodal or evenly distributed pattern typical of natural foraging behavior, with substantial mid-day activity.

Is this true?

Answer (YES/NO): NO